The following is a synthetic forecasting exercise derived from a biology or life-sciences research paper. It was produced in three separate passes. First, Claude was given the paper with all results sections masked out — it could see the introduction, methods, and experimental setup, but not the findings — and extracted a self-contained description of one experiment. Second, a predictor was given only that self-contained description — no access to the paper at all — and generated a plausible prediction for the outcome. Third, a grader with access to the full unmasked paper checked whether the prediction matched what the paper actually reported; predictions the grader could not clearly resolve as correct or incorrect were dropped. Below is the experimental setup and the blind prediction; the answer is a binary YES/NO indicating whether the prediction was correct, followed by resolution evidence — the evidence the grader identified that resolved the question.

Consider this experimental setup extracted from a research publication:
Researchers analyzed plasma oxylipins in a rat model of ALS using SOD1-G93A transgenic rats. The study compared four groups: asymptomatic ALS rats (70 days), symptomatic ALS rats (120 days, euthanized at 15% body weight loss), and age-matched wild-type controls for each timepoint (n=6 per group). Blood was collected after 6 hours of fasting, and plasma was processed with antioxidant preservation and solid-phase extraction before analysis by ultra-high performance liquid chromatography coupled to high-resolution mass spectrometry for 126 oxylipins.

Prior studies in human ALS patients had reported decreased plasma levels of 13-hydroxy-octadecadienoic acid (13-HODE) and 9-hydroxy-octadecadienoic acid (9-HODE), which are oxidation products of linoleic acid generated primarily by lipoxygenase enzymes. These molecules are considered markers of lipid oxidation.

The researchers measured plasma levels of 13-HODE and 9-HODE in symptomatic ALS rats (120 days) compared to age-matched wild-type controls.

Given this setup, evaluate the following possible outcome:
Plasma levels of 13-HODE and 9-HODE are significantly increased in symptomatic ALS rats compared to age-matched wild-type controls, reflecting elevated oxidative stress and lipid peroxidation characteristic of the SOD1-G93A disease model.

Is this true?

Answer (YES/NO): NO